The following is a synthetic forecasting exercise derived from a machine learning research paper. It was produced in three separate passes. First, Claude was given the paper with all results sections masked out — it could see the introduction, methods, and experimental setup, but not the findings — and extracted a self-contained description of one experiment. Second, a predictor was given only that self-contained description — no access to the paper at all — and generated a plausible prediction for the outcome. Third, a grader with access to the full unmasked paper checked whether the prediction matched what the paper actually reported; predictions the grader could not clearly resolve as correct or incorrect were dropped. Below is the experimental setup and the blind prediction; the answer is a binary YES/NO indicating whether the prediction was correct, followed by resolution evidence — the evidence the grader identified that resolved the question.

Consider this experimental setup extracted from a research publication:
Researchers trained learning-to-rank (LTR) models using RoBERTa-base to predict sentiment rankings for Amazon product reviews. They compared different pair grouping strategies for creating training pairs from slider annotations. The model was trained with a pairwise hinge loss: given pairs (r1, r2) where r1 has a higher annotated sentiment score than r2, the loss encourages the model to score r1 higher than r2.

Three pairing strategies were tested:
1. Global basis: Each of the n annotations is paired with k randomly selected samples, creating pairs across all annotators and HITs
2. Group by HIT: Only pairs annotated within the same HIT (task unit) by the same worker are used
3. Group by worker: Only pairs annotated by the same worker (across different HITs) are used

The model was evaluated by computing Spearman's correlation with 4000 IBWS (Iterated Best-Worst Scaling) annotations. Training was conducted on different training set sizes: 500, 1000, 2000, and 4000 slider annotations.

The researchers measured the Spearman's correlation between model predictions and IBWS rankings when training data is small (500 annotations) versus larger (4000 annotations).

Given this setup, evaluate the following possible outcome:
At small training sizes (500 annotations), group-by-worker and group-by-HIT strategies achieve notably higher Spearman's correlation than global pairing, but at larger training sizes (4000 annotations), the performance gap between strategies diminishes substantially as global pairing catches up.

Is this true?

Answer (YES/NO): NO